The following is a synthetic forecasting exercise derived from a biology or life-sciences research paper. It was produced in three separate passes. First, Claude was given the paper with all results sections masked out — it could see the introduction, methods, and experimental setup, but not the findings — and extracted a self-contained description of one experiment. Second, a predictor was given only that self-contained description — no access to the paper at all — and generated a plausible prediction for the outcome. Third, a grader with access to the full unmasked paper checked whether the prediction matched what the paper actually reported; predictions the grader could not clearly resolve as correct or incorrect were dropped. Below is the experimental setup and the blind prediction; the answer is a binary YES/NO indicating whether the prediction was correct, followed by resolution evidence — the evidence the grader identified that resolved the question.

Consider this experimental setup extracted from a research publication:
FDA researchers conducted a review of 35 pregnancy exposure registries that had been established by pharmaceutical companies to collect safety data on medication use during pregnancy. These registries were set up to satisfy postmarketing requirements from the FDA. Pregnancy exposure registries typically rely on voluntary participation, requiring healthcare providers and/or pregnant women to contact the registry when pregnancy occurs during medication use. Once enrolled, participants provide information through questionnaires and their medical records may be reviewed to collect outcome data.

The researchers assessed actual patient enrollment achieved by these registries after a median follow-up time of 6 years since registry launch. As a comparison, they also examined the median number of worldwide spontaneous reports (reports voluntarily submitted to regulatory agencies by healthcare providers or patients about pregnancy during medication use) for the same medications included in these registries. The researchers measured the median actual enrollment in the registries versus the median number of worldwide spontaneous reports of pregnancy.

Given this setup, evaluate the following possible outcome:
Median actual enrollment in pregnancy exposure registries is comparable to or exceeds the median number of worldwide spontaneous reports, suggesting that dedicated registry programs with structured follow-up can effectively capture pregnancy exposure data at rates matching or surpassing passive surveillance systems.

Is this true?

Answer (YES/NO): NO